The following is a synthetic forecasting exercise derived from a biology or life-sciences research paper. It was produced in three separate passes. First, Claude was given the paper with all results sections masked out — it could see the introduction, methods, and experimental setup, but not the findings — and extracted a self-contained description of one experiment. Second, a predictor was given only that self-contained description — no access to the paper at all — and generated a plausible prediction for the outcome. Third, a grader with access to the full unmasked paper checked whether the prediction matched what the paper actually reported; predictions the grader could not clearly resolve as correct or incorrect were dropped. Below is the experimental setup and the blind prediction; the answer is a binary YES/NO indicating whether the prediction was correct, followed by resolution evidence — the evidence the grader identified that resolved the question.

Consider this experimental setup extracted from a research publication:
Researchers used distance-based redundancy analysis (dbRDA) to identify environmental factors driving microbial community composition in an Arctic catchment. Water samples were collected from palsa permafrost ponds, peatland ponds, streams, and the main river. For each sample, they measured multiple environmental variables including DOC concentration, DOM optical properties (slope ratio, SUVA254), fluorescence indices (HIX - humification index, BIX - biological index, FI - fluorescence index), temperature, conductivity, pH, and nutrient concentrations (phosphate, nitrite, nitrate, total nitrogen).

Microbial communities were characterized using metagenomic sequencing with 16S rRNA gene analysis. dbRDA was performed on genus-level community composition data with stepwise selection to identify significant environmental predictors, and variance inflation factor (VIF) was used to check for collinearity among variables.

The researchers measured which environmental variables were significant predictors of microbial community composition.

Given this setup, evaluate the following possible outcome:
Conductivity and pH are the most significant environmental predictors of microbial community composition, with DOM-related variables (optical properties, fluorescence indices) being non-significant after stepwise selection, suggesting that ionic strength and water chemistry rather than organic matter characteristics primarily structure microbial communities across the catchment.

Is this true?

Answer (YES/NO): NO